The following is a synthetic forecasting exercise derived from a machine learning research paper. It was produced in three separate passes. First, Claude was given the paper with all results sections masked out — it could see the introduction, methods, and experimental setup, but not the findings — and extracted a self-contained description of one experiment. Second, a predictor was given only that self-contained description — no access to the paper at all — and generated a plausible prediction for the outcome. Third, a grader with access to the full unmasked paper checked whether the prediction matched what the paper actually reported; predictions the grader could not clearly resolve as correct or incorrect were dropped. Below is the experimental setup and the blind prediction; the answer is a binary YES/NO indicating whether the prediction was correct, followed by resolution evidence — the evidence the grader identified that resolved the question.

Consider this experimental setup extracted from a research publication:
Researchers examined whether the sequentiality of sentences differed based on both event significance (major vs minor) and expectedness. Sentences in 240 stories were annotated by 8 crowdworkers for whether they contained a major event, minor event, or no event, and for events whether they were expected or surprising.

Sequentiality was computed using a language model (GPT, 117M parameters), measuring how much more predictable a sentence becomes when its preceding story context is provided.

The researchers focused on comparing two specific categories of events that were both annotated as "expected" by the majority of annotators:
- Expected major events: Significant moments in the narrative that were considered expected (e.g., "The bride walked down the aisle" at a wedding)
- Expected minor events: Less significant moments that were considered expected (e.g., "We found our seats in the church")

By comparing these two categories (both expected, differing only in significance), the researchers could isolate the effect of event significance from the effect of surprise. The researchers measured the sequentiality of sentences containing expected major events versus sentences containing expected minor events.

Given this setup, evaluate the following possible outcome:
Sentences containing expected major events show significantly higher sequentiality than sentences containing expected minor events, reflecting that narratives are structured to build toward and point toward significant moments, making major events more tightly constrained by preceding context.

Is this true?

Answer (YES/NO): NO